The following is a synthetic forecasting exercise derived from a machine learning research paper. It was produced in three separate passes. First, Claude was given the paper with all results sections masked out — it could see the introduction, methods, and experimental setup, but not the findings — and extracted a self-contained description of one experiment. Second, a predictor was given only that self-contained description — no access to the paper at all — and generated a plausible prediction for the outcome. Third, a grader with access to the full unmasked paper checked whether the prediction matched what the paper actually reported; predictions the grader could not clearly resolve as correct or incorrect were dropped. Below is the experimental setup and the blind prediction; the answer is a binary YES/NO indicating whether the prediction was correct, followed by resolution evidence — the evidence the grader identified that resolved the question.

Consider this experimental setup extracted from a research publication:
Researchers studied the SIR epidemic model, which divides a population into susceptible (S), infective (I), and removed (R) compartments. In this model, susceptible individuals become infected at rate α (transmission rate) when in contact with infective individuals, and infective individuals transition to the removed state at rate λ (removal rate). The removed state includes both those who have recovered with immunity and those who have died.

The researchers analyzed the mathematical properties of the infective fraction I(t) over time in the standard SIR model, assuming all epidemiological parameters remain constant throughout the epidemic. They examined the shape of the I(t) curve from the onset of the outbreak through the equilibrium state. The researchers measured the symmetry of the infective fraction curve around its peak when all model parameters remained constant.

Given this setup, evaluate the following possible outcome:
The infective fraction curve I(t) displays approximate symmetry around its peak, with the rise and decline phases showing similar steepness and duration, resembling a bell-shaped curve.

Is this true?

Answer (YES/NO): YES